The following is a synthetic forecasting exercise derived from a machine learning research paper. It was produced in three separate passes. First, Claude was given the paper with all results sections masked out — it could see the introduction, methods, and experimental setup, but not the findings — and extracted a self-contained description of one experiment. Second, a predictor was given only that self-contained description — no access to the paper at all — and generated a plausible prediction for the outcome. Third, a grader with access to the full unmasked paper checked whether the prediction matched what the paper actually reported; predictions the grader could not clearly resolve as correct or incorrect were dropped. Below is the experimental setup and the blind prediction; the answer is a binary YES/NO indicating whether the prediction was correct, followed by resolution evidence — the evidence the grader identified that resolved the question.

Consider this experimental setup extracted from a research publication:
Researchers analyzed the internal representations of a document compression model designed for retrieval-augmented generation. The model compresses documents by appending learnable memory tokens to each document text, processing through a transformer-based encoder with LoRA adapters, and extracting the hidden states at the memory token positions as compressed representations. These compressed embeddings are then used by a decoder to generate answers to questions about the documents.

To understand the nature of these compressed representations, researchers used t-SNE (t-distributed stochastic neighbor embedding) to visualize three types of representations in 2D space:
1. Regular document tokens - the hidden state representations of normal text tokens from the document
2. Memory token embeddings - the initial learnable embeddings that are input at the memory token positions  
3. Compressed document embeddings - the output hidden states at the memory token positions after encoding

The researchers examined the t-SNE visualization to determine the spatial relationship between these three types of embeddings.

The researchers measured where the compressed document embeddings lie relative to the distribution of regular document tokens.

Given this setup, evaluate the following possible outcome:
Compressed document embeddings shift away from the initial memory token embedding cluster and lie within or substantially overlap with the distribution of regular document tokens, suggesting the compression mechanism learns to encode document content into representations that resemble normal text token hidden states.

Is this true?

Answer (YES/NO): NO